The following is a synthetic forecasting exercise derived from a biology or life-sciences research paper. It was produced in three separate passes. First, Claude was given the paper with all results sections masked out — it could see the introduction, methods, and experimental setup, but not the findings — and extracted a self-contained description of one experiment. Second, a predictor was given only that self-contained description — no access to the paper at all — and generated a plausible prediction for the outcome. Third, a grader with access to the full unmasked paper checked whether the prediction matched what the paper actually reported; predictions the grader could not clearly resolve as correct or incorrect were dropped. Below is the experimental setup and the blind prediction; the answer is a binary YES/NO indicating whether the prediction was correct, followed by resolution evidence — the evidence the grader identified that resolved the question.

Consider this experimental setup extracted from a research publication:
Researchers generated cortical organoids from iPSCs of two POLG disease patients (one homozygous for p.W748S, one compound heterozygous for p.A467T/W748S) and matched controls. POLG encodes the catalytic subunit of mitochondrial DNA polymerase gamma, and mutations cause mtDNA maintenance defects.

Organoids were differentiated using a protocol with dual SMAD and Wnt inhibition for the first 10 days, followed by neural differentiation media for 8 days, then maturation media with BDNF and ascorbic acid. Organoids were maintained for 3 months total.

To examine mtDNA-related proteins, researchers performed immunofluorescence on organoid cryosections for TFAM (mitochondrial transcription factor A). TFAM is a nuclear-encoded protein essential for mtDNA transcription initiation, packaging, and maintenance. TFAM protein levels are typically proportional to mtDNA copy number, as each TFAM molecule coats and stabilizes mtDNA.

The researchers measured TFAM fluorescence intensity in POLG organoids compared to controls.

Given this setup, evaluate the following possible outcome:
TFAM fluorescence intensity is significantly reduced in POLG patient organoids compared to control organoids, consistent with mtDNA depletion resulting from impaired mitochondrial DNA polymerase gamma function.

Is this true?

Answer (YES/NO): YES